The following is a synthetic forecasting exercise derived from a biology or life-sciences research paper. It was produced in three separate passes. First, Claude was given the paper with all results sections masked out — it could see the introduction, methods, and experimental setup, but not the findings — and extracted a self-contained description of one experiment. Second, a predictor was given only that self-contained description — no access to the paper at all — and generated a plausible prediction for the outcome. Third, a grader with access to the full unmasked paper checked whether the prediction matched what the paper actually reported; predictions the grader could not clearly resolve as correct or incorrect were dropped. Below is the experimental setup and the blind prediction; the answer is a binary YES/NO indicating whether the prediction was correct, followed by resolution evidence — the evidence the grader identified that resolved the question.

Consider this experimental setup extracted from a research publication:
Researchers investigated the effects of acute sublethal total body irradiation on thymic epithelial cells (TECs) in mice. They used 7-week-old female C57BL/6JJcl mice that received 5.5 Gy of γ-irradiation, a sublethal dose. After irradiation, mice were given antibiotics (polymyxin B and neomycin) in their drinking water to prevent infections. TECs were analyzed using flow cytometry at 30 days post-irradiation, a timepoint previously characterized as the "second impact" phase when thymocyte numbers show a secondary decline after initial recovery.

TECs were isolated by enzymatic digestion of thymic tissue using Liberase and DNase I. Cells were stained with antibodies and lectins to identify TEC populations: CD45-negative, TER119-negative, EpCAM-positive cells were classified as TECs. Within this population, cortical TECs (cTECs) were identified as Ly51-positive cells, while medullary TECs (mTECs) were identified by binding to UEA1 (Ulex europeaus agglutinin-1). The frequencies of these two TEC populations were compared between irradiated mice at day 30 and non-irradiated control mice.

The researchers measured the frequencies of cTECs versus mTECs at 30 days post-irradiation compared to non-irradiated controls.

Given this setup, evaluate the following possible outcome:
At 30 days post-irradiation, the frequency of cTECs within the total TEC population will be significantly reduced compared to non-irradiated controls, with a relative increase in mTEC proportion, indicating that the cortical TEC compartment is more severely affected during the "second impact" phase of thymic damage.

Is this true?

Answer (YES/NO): NO